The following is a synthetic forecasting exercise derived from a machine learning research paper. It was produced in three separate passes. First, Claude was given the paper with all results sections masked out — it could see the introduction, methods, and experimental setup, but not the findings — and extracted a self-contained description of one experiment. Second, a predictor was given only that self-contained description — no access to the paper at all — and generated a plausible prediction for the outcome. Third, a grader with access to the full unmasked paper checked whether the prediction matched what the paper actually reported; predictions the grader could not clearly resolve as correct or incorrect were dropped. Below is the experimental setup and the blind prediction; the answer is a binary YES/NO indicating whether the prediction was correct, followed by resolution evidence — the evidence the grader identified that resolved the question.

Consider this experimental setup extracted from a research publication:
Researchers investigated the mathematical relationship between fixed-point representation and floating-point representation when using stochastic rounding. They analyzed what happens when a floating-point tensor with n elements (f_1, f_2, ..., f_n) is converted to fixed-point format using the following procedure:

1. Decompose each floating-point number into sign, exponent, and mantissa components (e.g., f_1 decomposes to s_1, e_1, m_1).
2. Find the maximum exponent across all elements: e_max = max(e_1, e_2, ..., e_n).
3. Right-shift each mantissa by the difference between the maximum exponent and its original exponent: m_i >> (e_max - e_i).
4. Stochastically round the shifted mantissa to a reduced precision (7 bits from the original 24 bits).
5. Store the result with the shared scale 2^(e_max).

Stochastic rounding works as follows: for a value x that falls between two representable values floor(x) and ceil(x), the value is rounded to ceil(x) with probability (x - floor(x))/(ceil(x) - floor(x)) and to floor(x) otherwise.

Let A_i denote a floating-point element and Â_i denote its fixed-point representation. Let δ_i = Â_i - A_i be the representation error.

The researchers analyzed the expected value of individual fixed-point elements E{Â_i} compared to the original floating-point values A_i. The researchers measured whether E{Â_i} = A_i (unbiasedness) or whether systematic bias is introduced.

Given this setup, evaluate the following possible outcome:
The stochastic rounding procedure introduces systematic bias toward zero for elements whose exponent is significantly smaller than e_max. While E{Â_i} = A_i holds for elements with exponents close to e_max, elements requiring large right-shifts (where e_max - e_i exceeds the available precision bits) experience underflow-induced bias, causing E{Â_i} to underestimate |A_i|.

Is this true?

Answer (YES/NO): NO